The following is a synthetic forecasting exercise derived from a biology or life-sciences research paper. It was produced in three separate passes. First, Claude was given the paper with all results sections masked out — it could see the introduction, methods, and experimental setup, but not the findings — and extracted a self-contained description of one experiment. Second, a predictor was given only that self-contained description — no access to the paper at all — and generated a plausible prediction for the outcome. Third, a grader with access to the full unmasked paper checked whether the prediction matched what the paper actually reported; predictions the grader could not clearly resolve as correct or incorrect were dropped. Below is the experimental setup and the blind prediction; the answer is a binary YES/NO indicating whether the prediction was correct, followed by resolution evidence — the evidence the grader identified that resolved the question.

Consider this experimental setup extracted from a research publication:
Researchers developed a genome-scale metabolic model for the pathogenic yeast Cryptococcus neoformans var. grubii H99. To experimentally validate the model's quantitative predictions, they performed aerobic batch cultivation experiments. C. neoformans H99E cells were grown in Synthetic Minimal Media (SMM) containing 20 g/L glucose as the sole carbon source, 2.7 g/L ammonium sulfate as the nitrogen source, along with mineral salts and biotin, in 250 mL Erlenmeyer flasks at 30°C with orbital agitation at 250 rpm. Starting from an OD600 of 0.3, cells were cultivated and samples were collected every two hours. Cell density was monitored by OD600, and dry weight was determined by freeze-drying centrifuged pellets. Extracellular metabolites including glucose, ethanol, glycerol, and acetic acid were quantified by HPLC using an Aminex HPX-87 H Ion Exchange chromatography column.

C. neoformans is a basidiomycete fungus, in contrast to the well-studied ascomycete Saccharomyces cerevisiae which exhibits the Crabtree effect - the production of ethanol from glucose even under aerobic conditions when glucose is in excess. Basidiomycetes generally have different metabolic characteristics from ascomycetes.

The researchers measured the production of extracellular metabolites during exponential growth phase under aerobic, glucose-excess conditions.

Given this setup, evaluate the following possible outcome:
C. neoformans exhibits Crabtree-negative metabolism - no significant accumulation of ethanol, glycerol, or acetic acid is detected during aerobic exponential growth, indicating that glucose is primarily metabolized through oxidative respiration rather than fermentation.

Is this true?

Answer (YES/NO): YES